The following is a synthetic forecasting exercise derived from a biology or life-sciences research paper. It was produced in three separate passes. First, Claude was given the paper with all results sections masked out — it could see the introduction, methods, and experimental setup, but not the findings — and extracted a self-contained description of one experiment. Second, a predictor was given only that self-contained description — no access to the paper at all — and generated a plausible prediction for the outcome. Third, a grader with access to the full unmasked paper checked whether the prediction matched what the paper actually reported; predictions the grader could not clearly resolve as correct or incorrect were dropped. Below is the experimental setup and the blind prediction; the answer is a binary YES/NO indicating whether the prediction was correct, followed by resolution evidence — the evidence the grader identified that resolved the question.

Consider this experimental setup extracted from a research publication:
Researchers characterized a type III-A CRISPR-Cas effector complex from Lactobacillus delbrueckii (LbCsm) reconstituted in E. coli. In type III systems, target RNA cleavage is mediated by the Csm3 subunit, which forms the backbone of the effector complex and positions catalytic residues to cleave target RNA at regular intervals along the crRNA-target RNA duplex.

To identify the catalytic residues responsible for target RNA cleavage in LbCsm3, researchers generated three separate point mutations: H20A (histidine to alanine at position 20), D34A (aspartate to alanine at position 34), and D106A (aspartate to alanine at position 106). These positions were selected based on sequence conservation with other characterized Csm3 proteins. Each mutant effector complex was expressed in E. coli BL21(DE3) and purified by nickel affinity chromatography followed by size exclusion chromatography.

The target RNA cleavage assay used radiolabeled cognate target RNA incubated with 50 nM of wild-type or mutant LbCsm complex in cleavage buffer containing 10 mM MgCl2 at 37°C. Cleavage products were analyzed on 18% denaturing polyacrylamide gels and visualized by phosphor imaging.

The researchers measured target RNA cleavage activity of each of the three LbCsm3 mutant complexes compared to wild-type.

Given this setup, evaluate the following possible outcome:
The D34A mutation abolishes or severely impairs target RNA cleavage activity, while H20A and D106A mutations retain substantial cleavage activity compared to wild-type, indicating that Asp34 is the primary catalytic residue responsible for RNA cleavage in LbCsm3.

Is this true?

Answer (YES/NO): YES